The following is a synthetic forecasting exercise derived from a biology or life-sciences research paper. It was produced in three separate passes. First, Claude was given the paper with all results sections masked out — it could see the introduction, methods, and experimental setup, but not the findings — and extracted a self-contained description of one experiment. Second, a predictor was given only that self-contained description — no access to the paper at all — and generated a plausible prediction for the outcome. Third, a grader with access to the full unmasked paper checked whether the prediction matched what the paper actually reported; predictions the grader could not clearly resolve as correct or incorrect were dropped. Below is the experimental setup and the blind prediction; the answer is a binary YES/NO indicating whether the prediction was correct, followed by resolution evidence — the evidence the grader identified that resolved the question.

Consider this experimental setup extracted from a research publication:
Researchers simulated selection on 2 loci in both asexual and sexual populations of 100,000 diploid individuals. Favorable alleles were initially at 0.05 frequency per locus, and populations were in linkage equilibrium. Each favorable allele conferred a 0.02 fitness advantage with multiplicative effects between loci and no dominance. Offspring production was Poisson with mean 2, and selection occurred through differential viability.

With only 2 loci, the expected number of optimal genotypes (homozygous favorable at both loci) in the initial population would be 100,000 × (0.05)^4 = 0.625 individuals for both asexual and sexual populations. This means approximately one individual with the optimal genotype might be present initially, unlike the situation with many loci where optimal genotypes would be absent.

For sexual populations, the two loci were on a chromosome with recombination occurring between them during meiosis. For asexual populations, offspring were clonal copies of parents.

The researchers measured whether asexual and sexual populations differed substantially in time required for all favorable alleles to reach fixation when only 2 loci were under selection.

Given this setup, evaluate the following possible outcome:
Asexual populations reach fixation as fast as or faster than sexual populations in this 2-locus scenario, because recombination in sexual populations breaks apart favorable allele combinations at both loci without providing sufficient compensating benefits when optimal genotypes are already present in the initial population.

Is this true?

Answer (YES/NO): NO